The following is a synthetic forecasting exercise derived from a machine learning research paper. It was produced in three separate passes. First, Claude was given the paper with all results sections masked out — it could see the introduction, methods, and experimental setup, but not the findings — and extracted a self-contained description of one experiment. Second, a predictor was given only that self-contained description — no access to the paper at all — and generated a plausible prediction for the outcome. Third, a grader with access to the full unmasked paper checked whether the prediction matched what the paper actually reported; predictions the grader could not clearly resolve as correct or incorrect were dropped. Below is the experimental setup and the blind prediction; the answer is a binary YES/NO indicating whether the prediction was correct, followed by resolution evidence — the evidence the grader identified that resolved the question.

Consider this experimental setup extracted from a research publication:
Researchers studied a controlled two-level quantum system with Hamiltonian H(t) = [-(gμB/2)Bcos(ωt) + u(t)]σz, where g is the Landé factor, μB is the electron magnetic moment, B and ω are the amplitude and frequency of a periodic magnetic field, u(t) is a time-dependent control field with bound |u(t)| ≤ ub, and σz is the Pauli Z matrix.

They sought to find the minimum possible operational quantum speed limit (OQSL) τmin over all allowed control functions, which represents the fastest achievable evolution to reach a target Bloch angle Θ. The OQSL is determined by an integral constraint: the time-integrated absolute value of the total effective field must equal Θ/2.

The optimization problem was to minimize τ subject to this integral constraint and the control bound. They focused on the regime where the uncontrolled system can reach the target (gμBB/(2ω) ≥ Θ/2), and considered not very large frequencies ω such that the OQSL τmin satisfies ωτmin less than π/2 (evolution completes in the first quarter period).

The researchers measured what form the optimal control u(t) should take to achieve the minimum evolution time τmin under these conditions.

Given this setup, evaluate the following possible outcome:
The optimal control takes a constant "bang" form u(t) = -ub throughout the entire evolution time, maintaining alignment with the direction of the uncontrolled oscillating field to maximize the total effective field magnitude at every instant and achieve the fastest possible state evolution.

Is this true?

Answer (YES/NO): YES